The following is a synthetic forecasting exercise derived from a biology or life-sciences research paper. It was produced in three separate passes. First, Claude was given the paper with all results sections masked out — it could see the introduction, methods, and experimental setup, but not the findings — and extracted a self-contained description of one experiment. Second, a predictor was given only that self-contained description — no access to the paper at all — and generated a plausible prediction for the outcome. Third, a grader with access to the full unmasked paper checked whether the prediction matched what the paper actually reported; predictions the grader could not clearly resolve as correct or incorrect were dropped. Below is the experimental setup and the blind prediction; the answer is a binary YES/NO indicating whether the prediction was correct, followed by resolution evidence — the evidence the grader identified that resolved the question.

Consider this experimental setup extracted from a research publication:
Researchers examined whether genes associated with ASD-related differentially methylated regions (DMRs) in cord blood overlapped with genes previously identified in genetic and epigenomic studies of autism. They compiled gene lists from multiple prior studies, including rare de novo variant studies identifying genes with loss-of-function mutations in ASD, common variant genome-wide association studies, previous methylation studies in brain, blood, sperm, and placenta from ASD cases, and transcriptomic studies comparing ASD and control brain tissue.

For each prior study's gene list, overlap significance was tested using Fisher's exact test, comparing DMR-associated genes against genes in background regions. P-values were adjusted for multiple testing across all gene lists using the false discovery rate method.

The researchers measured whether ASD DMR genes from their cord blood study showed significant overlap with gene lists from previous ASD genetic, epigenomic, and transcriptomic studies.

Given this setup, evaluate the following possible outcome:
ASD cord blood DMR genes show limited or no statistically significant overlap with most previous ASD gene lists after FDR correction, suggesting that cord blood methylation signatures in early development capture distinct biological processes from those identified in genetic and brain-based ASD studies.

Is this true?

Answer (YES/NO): NO